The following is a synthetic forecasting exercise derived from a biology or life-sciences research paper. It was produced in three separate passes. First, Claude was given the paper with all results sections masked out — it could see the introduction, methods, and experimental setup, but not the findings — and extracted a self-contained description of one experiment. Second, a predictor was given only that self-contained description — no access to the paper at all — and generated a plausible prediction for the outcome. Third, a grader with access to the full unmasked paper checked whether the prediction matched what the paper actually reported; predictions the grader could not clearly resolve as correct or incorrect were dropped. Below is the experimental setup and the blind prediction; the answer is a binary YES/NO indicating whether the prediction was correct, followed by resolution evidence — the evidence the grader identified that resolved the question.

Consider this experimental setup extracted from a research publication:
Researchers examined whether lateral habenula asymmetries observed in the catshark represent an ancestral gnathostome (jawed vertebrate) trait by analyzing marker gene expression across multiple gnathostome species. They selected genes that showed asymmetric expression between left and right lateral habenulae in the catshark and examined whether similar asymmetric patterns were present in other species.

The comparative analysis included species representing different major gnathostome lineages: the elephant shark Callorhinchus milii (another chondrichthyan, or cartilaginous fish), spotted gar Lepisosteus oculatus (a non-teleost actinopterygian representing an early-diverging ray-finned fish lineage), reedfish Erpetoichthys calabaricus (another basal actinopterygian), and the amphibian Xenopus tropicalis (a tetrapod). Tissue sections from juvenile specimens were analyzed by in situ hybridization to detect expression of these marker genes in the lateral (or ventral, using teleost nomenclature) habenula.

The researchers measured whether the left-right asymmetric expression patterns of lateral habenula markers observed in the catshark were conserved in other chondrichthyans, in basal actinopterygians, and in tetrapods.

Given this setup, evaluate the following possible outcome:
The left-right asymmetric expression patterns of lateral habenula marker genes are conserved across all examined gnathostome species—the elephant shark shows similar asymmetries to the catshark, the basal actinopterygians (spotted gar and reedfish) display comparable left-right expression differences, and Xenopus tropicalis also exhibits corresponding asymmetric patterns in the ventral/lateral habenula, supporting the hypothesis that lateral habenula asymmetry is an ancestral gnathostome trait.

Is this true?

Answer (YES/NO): NO